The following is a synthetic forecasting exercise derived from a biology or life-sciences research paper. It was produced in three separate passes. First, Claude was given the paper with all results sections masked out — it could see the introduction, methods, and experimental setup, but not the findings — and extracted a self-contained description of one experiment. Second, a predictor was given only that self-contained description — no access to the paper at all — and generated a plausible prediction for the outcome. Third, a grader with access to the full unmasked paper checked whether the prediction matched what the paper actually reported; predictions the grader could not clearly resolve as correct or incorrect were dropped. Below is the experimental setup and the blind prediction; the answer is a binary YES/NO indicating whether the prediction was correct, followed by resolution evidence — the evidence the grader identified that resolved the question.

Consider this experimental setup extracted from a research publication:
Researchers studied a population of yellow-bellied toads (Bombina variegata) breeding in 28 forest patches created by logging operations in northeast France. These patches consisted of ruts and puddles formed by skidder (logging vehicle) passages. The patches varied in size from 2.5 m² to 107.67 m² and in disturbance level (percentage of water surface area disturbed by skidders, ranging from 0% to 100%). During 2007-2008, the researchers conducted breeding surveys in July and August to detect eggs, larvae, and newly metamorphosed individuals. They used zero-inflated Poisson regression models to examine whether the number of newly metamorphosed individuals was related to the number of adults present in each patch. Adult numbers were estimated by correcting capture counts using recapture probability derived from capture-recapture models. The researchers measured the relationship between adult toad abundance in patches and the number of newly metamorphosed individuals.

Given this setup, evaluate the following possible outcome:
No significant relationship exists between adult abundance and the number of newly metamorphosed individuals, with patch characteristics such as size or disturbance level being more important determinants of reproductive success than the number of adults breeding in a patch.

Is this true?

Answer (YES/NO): NO